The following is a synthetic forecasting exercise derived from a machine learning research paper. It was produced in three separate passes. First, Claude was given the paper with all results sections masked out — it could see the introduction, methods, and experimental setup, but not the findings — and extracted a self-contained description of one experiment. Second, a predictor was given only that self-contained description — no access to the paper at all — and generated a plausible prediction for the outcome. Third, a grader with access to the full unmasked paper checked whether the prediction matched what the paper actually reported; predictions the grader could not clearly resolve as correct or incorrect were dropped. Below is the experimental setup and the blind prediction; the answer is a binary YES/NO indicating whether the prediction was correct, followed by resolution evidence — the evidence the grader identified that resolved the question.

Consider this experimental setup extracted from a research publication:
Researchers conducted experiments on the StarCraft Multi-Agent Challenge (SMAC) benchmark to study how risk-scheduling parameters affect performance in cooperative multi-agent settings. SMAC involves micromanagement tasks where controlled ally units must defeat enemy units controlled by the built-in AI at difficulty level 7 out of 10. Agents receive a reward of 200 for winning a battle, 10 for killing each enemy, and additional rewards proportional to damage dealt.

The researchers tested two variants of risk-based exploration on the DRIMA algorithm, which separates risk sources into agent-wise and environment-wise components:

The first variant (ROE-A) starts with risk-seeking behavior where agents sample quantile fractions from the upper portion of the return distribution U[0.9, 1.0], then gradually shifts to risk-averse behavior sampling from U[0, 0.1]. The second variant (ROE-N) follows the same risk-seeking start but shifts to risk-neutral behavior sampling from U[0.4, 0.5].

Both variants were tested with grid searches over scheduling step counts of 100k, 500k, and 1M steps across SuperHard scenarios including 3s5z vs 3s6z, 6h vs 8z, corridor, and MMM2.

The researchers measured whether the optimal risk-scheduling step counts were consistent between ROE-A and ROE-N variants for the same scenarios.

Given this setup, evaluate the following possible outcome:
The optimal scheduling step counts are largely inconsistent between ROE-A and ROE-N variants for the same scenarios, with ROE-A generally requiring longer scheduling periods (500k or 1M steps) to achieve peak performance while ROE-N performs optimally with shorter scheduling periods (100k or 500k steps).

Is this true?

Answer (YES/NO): NO